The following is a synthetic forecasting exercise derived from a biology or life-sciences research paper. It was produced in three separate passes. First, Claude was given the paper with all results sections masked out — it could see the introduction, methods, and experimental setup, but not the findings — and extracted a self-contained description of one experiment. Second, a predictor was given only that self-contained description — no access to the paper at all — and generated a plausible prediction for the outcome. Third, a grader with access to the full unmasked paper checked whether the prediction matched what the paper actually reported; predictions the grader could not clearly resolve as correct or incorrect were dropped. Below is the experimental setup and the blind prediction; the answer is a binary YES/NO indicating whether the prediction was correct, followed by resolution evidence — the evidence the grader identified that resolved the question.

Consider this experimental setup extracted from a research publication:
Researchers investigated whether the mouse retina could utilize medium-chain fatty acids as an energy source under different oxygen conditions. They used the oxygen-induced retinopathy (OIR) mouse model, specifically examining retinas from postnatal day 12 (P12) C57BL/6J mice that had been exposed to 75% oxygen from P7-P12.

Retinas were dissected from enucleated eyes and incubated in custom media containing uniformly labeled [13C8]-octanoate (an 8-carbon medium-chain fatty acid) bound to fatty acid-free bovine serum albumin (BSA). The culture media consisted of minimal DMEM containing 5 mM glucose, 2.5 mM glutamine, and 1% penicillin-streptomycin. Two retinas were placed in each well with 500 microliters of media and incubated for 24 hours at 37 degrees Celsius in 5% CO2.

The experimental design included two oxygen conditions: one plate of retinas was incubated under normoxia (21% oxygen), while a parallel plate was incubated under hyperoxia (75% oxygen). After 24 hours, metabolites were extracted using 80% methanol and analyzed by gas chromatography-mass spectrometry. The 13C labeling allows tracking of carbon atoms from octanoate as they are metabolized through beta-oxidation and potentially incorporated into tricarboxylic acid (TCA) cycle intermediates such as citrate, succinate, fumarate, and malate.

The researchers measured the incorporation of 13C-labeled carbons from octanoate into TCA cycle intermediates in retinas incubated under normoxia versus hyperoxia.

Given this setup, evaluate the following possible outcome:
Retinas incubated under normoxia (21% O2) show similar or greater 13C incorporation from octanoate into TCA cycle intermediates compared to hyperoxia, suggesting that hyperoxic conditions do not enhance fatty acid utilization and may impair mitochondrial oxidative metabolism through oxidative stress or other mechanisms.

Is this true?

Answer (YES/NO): NO